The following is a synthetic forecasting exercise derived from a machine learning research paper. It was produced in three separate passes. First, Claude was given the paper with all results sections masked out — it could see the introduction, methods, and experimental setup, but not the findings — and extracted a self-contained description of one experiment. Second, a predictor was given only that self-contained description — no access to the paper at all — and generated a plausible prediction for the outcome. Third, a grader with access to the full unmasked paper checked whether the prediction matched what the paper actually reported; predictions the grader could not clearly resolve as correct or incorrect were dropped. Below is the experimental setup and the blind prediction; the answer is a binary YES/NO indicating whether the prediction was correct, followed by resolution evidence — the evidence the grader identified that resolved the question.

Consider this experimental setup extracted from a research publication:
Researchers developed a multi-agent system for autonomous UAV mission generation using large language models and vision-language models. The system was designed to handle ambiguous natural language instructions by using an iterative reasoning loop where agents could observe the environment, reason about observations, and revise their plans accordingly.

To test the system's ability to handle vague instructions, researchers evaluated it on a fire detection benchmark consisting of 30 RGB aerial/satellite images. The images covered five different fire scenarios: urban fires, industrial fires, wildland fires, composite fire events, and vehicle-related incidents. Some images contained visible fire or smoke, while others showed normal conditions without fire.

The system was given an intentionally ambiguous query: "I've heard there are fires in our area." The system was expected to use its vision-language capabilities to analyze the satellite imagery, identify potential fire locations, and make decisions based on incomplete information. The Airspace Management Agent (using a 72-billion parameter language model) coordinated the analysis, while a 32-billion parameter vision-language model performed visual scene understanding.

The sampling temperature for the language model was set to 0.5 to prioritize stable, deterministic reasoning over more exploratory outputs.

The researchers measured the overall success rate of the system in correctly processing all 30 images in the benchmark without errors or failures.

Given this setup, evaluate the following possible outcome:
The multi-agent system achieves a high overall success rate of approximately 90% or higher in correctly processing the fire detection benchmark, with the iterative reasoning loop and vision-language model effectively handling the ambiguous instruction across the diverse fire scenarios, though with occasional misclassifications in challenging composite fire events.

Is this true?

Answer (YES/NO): YES